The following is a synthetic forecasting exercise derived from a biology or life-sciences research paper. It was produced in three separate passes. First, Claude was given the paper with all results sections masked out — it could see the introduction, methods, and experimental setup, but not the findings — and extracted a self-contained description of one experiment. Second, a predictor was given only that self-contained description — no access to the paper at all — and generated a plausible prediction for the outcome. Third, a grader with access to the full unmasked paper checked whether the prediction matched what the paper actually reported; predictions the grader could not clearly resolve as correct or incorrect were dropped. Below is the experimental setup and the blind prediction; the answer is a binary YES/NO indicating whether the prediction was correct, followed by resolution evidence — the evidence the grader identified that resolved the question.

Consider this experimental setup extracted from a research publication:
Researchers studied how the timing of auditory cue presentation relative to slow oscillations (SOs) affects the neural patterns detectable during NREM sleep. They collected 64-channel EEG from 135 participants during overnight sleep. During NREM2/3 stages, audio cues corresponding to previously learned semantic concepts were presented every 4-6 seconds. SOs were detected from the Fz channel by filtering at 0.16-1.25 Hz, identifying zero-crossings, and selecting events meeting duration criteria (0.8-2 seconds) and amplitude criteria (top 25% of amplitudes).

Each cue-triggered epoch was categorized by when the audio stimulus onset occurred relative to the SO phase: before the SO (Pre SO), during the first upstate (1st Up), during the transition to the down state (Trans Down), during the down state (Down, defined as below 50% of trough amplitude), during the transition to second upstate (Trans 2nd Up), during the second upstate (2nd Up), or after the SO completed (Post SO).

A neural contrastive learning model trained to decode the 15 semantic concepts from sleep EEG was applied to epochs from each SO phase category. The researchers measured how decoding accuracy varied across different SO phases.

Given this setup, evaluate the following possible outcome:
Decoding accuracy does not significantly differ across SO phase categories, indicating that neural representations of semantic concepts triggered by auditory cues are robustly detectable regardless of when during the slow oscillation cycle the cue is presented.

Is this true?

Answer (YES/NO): NO